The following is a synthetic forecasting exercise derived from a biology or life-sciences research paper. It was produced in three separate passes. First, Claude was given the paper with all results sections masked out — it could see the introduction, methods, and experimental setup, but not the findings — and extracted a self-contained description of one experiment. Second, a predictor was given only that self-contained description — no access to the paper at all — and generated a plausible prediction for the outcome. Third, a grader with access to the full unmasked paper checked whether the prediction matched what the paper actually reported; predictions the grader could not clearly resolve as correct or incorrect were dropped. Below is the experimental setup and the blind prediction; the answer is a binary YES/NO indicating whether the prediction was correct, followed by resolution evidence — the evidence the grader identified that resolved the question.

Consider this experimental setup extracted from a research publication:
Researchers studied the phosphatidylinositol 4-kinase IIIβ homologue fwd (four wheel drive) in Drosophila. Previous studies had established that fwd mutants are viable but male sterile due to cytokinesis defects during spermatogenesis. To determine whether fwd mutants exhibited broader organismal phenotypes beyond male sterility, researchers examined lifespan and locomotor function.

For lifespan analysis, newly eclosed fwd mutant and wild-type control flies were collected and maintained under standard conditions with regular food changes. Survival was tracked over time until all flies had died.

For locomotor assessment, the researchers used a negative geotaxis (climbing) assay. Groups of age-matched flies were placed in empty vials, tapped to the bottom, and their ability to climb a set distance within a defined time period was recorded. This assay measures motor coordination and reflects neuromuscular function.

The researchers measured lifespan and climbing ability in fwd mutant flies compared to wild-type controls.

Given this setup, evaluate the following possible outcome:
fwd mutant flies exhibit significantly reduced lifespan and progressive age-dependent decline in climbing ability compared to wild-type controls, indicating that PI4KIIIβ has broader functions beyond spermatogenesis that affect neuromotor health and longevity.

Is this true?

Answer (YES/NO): NO